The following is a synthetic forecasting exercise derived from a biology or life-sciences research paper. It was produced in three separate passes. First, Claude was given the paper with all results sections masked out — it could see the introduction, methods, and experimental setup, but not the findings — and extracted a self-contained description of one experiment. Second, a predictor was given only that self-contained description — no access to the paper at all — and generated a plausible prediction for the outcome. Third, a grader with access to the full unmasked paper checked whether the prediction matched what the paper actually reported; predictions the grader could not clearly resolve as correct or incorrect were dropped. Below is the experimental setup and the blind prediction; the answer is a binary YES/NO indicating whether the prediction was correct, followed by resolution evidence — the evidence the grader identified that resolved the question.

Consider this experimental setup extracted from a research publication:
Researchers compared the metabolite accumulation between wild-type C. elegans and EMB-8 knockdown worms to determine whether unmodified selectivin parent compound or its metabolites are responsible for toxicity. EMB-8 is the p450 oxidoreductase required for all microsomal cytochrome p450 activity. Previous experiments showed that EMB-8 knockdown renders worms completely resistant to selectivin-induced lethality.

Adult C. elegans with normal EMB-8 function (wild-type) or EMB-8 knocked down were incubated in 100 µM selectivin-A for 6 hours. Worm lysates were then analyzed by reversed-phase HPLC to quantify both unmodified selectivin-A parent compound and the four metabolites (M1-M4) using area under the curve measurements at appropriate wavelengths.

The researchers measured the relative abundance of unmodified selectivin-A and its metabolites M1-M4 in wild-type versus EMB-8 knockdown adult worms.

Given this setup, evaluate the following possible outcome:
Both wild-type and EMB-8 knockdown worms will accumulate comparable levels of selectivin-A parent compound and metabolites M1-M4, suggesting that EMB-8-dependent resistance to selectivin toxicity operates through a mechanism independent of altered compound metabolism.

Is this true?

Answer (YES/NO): NO